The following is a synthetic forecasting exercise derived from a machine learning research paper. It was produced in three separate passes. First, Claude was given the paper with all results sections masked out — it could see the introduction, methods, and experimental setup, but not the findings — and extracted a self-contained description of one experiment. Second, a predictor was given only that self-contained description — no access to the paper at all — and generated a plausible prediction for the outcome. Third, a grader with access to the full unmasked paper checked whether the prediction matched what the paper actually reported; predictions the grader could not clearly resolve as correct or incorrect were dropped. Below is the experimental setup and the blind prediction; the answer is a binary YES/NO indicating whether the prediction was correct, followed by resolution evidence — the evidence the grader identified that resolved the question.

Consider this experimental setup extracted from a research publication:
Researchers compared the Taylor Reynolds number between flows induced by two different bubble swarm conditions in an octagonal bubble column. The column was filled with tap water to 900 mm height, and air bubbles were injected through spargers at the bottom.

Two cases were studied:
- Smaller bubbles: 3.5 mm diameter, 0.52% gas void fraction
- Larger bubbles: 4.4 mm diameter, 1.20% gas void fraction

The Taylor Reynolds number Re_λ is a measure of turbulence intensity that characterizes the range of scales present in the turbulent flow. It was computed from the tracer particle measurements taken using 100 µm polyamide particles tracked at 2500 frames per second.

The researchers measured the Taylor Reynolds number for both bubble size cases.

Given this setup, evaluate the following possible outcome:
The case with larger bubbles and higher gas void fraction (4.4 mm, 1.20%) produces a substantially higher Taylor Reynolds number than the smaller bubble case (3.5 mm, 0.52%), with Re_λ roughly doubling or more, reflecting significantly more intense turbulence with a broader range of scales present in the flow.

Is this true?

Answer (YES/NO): NO